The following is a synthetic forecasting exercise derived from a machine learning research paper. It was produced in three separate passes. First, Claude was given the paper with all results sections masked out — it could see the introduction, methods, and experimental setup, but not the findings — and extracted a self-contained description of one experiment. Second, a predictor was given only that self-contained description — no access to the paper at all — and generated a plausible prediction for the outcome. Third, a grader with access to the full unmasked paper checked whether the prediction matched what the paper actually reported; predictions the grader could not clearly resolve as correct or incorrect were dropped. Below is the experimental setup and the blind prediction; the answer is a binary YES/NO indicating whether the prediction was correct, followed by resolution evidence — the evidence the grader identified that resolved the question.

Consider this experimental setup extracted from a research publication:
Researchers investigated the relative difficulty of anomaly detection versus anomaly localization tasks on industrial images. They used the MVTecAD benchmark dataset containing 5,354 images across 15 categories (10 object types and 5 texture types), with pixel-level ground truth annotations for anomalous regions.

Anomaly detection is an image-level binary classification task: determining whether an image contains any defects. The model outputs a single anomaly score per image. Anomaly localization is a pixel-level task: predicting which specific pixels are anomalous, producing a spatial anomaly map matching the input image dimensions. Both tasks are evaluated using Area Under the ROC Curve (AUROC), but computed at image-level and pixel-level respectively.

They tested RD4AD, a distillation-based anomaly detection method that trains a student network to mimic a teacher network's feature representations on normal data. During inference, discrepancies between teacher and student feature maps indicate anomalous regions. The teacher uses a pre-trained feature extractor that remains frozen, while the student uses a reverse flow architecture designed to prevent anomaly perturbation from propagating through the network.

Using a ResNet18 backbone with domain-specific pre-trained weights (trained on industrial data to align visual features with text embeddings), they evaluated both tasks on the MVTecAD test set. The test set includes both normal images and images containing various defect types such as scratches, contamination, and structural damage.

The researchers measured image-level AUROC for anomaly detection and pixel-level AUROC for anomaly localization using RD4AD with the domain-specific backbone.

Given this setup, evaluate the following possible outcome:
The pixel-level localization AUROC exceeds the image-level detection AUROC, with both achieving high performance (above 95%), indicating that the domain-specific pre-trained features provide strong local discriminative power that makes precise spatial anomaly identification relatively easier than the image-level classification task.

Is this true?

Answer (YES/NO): NO